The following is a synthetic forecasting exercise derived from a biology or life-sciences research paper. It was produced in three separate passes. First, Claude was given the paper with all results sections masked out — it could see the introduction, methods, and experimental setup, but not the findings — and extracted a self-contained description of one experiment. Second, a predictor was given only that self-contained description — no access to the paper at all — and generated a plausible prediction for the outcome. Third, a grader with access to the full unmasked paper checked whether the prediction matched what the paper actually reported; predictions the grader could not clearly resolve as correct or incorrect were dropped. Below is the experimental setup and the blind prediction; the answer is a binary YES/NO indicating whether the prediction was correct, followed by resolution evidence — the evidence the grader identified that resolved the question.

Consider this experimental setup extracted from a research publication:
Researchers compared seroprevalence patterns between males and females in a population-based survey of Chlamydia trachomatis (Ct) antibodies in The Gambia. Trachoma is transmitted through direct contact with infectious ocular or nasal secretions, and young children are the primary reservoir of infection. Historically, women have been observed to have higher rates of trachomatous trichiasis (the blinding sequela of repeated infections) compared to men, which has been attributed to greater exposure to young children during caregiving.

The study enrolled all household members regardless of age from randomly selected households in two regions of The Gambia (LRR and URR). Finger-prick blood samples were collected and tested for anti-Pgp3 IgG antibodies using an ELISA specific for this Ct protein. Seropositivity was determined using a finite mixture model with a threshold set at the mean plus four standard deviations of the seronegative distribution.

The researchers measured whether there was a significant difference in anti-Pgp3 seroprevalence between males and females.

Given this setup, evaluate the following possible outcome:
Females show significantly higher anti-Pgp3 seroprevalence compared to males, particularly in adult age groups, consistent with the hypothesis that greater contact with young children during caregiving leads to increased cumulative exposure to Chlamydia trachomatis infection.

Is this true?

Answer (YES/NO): NO